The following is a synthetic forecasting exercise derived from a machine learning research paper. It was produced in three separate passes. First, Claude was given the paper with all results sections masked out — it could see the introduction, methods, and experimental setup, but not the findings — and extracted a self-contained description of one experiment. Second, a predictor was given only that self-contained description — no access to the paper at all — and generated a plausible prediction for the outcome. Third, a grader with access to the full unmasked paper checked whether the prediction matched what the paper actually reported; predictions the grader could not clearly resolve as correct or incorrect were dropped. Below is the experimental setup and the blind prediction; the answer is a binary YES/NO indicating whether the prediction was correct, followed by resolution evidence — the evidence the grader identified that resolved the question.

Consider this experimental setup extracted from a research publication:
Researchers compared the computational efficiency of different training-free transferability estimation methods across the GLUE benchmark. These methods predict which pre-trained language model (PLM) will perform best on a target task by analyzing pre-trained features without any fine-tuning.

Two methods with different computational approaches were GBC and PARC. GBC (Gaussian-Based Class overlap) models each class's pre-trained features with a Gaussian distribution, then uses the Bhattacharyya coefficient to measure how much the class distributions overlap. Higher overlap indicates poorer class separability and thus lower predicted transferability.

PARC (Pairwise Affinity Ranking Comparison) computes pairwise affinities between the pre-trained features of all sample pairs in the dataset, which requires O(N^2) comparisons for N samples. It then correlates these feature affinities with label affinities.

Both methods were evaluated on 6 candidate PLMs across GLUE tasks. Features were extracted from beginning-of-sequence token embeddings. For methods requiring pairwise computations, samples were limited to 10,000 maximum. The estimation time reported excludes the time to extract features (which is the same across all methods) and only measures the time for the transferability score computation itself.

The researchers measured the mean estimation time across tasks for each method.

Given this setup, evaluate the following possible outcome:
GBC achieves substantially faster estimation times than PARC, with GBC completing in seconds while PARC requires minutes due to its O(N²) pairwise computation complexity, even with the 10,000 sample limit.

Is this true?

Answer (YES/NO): YES